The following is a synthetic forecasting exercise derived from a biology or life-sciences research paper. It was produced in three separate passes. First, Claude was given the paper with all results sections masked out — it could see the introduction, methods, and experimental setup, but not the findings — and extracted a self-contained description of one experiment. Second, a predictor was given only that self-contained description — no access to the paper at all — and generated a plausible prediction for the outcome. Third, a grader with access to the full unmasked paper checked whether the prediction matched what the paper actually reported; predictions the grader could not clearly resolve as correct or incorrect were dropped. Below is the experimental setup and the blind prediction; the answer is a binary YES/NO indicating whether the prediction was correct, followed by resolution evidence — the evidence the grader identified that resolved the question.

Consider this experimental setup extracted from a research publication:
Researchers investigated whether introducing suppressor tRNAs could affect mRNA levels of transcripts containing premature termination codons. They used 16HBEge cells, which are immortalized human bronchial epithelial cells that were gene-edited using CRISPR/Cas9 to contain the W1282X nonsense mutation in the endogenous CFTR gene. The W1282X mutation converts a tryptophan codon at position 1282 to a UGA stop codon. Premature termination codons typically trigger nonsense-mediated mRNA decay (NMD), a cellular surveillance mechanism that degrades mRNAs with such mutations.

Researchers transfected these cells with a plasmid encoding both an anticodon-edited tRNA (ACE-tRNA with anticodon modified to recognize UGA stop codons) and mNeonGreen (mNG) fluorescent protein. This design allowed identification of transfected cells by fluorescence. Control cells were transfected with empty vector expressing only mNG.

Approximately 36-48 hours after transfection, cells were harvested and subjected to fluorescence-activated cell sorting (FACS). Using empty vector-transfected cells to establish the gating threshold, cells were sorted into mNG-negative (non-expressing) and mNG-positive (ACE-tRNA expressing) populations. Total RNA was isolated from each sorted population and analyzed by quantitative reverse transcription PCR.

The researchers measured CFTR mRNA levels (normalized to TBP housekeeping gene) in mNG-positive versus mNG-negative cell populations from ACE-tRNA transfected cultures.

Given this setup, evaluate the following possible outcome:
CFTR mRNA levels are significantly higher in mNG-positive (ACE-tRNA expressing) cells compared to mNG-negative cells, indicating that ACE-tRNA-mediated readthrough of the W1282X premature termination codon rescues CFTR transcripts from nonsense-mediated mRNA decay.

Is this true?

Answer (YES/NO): YES